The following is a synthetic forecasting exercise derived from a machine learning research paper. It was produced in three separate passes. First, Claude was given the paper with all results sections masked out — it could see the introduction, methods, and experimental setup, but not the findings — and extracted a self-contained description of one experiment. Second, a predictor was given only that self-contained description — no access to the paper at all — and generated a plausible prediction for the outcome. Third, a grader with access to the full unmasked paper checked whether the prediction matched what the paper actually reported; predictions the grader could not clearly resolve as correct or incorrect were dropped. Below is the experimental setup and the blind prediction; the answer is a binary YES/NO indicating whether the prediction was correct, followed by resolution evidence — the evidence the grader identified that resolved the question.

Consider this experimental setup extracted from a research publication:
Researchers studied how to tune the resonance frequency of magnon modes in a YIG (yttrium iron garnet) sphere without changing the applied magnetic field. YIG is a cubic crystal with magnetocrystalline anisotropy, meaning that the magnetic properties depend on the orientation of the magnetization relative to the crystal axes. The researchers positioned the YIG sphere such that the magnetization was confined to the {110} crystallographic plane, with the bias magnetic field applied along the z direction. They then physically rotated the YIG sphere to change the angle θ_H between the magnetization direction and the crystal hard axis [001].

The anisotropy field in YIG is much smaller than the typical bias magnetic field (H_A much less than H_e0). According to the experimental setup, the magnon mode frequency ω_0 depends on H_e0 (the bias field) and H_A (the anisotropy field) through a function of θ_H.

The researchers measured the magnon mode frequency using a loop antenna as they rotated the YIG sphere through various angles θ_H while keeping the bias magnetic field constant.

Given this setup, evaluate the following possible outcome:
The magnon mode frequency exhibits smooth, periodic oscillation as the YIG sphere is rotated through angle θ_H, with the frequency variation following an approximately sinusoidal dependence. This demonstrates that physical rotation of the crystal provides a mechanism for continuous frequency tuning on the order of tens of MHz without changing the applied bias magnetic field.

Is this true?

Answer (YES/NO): NO